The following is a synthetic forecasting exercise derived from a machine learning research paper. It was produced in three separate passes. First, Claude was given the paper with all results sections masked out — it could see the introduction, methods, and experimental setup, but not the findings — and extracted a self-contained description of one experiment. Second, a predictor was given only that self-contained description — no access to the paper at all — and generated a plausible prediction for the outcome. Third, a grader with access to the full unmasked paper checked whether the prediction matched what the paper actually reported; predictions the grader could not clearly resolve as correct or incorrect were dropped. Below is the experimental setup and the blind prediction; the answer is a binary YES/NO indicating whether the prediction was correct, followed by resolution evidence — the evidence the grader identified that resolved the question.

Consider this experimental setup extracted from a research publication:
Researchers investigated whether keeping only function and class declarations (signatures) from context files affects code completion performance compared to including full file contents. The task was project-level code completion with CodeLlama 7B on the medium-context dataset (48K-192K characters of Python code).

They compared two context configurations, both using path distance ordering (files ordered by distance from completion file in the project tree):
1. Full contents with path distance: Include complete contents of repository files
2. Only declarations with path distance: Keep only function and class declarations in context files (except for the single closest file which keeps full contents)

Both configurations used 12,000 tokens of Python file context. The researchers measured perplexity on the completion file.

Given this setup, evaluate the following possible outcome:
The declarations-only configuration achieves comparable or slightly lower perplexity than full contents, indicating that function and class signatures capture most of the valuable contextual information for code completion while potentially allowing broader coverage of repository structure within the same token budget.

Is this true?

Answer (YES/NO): NO